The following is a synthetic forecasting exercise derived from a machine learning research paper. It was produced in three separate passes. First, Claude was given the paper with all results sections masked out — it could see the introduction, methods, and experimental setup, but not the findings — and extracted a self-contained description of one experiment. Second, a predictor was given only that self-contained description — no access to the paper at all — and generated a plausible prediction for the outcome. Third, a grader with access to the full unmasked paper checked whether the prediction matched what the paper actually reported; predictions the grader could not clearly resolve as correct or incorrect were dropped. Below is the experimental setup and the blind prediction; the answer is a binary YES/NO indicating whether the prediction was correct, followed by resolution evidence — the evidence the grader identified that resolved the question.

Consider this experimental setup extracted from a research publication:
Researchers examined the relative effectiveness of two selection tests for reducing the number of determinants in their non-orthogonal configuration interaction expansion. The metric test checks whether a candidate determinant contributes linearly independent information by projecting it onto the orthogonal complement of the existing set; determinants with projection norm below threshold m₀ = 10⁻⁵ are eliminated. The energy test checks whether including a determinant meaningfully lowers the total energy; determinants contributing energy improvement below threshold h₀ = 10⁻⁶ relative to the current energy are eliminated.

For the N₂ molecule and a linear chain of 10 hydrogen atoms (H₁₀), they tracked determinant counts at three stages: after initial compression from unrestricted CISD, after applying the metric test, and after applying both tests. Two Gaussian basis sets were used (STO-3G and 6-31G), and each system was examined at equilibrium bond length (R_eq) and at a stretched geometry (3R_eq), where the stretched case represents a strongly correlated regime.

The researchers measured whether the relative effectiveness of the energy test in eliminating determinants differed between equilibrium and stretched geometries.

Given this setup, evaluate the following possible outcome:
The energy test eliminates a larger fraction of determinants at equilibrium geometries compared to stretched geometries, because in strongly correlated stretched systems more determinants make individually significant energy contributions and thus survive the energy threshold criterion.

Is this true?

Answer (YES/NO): NO